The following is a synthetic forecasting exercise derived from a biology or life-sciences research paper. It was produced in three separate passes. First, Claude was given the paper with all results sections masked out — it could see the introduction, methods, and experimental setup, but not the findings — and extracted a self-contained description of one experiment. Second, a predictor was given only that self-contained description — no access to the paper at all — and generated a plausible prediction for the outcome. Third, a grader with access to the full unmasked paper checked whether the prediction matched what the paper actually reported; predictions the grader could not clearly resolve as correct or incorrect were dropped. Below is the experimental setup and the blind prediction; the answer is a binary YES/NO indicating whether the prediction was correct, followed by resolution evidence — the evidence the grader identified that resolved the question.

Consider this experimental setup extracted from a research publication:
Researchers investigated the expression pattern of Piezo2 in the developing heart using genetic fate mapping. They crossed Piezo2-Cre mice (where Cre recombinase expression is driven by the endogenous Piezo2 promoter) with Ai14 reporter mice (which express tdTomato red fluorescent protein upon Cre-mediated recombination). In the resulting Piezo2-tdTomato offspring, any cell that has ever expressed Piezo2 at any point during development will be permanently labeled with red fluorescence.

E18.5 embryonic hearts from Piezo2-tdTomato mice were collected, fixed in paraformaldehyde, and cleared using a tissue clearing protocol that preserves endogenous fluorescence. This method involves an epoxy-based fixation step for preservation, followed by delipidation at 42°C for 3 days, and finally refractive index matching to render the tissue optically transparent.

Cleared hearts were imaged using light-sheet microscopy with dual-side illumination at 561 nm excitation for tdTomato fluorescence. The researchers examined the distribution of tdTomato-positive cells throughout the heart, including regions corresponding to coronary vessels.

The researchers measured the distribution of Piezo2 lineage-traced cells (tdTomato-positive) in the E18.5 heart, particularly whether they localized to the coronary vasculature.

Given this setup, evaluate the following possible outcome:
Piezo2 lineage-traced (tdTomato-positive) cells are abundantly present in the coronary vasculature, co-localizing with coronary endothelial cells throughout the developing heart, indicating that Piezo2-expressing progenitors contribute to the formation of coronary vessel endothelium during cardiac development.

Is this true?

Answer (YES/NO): YES